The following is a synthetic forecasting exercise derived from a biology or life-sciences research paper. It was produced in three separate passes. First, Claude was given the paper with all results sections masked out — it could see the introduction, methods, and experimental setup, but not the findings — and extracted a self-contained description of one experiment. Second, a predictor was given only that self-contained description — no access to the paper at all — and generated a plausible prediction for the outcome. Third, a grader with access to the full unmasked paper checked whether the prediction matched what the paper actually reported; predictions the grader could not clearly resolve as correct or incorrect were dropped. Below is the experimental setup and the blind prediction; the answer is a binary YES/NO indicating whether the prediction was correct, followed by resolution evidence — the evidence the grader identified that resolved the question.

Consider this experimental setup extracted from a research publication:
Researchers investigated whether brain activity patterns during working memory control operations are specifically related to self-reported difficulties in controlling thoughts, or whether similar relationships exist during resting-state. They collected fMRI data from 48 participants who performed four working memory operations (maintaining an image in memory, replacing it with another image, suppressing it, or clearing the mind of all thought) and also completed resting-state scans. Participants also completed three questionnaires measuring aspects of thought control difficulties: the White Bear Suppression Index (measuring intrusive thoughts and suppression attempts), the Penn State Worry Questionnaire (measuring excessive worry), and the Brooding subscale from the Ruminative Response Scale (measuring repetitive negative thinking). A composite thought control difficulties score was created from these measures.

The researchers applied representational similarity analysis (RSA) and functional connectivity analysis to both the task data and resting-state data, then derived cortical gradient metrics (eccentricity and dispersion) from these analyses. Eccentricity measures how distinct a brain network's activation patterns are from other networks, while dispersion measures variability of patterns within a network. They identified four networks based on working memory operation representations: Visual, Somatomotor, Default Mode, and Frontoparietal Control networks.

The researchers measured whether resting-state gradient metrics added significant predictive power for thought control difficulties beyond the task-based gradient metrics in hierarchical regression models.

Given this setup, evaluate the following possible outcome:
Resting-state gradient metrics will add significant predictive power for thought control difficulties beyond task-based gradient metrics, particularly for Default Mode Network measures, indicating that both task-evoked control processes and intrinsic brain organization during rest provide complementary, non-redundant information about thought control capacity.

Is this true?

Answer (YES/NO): NO